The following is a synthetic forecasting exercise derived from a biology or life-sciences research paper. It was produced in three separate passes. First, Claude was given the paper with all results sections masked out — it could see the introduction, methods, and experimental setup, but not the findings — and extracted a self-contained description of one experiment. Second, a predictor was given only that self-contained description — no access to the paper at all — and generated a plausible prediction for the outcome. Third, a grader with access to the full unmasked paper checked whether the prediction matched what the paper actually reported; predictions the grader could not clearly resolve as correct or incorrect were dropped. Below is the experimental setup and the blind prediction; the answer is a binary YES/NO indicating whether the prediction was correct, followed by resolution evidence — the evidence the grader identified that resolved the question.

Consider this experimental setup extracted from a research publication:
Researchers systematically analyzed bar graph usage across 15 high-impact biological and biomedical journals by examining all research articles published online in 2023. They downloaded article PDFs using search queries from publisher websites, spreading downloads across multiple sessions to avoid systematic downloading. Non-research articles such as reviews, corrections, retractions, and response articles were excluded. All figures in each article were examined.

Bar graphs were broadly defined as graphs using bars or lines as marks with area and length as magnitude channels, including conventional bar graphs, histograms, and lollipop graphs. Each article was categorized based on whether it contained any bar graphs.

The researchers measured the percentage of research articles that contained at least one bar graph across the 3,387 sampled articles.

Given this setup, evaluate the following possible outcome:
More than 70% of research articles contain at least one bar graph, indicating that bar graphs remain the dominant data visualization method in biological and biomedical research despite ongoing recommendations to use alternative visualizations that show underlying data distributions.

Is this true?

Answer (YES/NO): YES